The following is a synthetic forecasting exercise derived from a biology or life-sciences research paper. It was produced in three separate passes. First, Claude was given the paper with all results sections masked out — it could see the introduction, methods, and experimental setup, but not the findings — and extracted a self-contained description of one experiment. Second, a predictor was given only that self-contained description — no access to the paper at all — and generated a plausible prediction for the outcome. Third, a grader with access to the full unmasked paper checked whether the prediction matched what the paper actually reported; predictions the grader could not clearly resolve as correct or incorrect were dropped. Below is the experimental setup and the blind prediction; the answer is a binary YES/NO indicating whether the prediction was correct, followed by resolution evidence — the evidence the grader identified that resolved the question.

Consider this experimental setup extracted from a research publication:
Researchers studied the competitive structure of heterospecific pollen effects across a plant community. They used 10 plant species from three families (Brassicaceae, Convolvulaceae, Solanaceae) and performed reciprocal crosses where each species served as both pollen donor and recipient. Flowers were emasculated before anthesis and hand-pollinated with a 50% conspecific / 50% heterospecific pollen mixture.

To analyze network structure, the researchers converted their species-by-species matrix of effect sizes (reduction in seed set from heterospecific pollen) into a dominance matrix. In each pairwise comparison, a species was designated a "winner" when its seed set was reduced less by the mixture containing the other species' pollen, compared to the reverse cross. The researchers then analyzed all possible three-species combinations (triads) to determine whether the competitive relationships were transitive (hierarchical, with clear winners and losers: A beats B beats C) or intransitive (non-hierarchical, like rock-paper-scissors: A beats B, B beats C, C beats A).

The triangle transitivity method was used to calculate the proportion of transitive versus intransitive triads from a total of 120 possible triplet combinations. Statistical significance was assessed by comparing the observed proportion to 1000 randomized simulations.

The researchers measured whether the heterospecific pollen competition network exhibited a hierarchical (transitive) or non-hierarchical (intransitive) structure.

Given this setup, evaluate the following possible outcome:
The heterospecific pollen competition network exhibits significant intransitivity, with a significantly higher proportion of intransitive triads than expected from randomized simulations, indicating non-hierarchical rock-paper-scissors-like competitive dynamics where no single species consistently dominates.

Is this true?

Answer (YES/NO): NO